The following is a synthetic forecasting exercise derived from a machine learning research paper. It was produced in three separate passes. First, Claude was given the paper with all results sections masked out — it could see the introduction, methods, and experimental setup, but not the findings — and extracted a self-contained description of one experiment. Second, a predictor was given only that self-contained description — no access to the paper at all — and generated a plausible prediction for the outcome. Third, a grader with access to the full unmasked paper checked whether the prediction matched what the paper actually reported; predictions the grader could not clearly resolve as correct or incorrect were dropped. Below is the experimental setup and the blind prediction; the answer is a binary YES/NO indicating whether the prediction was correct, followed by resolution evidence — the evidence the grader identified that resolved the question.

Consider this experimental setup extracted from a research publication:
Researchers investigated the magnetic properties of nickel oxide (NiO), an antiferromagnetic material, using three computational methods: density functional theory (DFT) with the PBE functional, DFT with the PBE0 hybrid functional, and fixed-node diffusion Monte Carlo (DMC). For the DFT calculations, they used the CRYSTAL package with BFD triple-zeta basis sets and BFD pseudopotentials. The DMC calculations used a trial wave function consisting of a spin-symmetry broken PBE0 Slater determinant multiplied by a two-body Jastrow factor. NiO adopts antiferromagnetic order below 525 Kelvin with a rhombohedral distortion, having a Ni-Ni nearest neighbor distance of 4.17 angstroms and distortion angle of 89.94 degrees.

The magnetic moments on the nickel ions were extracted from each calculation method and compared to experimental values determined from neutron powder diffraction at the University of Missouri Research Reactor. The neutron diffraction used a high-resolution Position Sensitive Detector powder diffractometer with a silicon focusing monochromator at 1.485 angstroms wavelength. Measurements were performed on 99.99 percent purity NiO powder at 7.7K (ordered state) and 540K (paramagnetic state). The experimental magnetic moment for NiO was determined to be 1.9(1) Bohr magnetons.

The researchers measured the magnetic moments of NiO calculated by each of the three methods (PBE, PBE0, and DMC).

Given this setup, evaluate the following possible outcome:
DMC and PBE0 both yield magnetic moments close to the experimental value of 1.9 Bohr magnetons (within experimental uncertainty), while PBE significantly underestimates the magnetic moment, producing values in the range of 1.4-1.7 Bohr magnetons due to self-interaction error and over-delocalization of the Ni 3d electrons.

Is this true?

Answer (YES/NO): YES